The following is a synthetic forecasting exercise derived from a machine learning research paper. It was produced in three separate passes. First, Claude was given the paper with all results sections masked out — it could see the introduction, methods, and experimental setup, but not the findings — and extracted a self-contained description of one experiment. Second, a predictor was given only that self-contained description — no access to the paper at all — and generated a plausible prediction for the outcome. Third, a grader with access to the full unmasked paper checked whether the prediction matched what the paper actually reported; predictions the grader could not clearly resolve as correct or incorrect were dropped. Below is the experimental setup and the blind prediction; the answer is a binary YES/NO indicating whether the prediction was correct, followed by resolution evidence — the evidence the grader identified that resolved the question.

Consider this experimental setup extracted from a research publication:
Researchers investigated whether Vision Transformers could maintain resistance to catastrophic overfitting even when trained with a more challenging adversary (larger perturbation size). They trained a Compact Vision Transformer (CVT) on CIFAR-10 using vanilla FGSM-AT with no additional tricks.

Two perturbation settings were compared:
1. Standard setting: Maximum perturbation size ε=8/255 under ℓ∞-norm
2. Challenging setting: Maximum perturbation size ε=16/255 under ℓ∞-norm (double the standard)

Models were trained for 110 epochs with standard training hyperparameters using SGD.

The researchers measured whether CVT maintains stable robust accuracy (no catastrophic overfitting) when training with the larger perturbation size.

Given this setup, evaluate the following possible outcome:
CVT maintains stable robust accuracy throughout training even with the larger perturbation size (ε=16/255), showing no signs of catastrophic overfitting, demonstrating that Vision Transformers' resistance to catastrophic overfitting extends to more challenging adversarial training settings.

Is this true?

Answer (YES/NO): NO